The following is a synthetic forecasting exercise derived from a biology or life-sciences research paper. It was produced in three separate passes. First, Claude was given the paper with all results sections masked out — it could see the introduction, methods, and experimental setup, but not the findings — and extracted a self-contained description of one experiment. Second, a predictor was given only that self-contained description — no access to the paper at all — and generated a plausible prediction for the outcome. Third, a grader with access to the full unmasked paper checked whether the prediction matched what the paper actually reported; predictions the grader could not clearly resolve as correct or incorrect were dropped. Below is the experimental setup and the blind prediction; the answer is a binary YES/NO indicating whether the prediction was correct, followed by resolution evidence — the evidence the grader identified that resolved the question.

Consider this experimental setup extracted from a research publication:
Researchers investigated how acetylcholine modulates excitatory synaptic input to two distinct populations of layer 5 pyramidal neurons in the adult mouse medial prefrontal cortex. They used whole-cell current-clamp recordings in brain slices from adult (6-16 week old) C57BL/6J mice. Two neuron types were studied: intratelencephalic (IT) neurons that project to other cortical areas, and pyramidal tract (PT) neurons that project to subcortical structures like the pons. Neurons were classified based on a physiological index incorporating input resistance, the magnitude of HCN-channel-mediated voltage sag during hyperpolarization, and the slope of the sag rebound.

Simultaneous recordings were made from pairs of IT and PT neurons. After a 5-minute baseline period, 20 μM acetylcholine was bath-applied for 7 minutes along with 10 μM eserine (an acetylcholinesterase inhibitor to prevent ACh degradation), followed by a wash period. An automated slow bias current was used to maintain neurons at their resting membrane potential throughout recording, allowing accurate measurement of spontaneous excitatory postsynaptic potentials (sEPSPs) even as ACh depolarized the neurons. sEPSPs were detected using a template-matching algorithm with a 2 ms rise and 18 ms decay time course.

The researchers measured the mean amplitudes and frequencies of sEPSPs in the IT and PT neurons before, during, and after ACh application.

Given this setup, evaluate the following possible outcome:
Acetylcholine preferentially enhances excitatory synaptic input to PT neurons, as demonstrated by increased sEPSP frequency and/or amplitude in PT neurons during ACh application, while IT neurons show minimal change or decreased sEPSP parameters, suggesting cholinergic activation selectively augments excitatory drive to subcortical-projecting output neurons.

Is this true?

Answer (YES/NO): YES